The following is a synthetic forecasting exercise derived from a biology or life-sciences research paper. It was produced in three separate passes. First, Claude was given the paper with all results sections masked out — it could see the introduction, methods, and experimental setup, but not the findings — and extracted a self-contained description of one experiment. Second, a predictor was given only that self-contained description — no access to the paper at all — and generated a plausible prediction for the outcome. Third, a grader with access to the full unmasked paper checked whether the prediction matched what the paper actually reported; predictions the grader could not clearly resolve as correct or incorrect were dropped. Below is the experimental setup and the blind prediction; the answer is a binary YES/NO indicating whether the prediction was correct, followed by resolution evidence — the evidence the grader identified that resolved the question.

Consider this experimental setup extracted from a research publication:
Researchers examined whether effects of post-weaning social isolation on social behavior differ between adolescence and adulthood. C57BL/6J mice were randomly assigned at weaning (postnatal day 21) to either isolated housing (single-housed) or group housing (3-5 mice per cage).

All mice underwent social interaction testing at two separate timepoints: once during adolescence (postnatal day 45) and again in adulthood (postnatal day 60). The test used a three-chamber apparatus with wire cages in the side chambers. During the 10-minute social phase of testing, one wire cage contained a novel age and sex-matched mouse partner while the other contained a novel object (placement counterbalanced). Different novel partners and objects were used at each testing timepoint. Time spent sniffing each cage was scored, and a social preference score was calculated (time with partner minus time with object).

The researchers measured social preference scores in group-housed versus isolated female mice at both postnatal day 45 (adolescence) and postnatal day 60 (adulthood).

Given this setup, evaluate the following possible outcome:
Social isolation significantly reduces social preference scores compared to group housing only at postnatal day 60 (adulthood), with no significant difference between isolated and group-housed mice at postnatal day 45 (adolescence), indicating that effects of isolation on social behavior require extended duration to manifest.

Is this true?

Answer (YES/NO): YES